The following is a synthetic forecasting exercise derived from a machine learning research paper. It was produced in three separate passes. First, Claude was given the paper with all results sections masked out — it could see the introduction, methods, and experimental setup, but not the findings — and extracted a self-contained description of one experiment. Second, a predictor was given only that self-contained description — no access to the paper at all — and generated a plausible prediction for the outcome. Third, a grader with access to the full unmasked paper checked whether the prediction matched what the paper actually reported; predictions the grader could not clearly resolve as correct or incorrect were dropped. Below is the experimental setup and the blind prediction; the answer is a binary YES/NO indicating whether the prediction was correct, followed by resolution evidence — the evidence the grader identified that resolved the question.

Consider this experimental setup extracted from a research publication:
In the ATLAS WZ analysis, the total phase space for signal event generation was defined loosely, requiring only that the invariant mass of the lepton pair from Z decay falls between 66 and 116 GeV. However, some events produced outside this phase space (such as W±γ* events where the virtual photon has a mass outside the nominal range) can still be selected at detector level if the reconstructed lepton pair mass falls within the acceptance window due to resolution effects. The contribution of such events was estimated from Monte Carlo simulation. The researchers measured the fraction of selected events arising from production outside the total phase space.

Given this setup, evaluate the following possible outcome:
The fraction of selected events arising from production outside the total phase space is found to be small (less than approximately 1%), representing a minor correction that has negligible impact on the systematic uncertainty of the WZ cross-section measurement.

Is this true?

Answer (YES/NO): YES